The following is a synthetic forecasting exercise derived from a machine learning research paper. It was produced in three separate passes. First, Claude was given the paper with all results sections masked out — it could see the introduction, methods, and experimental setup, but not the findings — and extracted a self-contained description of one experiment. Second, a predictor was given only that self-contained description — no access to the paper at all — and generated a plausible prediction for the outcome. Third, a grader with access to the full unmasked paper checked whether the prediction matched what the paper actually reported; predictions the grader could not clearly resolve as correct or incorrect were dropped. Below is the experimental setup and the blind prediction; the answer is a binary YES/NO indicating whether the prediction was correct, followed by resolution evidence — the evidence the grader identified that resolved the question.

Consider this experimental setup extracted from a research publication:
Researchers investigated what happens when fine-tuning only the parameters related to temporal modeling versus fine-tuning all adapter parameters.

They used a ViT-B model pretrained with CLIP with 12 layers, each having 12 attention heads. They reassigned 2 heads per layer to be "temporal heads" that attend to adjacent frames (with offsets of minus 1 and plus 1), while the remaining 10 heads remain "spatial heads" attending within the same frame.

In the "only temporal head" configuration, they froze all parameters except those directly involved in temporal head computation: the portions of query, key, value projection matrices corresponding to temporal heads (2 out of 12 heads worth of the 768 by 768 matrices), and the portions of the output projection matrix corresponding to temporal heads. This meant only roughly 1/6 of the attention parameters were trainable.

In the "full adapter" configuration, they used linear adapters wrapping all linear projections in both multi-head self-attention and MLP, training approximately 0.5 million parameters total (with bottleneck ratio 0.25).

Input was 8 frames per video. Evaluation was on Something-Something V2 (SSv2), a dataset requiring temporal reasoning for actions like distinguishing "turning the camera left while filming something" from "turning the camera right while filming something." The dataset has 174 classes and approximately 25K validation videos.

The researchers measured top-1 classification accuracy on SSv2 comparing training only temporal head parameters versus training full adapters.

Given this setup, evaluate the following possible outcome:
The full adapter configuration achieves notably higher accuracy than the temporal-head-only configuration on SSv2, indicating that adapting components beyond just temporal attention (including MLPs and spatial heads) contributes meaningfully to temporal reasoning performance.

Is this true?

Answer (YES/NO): YES